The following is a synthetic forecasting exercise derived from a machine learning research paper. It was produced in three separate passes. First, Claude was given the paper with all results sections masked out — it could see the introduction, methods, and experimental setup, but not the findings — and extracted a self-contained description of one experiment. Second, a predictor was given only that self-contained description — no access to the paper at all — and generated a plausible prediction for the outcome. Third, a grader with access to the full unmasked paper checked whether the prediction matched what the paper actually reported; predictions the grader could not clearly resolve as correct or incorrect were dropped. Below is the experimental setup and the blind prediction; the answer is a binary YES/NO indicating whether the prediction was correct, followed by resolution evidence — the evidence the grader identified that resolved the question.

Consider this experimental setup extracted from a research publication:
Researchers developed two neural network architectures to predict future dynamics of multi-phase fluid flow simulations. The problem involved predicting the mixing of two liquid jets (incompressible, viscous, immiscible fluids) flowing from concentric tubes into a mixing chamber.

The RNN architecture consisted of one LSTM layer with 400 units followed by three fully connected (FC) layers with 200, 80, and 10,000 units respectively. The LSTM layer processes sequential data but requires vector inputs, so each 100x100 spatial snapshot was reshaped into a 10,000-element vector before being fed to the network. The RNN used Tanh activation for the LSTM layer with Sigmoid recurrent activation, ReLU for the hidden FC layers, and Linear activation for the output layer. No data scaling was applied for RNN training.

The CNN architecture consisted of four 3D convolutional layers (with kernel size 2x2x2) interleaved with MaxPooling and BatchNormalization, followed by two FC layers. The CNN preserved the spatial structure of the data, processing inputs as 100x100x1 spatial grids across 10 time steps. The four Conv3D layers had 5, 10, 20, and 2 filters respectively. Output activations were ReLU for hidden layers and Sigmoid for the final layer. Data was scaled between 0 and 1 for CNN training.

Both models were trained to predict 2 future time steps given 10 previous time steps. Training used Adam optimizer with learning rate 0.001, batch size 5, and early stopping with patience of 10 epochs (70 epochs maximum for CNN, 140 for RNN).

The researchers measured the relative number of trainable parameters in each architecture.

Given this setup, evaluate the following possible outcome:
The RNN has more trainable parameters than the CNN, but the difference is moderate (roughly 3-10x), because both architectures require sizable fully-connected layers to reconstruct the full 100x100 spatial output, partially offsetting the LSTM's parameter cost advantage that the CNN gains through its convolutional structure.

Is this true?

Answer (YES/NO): NO